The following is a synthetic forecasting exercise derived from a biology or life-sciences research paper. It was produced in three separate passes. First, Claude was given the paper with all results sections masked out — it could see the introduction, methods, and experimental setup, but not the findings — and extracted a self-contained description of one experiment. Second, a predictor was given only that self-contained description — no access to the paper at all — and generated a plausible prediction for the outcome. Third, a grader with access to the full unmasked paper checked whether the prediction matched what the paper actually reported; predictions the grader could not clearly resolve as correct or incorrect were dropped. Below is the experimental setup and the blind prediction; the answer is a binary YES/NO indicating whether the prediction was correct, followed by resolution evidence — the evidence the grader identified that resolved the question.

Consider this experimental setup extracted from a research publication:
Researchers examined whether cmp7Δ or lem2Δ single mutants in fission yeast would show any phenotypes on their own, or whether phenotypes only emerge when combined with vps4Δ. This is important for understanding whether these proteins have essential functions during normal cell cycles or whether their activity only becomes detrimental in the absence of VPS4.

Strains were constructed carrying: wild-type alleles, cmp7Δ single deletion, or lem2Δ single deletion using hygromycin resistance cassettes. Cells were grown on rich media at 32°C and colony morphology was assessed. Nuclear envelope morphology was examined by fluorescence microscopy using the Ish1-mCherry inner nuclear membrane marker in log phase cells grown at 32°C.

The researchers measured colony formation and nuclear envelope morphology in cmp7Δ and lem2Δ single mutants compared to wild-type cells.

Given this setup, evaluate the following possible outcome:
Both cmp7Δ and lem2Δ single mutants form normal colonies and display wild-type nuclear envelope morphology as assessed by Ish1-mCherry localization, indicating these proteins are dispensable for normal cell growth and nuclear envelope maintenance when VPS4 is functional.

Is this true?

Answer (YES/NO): NO